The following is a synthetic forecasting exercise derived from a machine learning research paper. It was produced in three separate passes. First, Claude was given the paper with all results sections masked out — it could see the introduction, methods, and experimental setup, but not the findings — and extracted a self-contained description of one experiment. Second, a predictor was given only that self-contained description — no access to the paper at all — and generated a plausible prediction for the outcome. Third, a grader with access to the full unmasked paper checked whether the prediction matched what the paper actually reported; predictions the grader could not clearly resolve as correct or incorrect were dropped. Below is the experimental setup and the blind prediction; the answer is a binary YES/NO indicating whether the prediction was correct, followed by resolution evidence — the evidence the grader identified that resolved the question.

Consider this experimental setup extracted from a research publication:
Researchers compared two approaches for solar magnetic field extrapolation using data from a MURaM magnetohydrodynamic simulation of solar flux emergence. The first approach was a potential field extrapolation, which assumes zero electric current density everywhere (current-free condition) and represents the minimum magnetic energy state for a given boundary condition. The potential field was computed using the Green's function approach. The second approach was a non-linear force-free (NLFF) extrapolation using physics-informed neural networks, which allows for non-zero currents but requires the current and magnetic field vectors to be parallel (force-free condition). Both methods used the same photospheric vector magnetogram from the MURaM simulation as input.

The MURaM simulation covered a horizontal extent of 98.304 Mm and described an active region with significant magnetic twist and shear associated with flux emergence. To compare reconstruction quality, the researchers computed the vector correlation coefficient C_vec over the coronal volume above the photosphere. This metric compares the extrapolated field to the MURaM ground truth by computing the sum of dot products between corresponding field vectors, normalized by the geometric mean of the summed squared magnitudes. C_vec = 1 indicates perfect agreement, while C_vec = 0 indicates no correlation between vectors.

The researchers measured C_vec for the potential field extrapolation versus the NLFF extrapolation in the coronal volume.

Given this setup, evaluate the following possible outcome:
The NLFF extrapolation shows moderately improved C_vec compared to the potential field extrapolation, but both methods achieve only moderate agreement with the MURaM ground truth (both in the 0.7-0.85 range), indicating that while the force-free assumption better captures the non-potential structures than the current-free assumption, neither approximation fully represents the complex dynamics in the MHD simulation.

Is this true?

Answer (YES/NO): NO